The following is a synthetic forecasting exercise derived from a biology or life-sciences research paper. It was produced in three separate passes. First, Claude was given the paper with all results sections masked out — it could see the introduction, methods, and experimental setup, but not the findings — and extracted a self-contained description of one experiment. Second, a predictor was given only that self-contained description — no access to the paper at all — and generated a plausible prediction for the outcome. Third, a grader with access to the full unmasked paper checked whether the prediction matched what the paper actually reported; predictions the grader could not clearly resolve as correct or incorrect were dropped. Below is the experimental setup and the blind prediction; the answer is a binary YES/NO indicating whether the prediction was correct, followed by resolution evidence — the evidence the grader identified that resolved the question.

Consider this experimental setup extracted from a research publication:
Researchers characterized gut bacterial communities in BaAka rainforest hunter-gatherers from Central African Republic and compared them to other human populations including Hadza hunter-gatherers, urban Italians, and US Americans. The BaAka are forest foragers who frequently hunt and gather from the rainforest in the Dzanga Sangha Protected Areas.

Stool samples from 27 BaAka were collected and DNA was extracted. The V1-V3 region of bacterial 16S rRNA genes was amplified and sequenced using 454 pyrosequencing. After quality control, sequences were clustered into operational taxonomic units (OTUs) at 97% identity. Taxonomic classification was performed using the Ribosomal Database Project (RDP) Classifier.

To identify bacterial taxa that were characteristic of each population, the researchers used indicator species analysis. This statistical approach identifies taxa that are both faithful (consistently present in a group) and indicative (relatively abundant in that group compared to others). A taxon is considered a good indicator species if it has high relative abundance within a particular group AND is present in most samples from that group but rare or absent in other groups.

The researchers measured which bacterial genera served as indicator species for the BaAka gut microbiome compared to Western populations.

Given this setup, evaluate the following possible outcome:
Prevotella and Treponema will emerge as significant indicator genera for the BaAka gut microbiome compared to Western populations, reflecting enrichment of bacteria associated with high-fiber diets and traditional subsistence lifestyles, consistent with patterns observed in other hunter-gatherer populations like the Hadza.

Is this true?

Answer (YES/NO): YES